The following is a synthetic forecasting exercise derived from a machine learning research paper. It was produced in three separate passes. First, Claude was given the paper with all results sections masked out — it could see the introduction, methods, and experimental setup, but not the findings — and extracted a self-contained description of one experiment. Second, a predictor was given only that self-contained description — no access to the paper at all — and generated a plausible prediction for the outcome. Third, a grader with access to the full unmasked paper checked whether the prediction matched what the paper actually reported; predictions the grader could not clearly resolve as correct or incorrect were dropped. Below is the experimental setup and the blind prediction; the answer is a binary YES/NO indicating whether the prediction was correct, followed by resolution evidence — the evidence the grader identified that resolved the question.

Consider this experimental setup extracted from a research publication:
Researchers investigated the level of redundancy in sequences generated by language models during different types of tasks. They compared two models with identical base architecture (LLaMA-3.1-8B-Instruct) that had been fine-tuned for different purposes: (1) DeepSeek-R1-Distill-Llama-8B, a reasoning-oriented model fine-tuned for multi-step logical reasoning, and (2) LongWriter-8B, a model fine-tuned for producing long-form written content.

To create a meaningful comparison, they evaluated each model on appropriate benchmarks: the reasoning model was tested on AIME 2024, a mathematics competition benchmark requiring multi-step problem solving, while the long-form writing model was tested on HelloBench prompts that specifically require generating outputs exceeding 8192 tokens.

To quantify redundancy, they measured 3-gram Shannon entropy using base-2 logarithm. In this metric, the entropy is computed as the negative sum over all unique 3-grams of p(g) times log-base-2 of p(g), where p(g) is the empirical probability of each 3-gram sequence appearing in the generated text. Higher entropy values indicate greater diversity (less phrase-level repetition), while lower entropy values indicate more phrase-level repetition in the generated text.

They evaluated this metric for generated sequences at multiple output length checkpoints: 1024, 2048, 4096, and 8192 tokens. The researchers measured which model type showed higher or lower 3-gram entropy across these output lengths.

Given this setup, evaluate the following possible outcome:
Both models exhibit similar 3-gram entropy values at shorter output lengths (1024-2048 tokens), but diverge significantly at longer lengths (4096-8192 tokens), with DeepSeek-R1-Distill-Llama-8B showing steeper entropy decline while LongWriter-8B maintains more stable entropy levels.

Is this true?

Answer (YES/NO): NO